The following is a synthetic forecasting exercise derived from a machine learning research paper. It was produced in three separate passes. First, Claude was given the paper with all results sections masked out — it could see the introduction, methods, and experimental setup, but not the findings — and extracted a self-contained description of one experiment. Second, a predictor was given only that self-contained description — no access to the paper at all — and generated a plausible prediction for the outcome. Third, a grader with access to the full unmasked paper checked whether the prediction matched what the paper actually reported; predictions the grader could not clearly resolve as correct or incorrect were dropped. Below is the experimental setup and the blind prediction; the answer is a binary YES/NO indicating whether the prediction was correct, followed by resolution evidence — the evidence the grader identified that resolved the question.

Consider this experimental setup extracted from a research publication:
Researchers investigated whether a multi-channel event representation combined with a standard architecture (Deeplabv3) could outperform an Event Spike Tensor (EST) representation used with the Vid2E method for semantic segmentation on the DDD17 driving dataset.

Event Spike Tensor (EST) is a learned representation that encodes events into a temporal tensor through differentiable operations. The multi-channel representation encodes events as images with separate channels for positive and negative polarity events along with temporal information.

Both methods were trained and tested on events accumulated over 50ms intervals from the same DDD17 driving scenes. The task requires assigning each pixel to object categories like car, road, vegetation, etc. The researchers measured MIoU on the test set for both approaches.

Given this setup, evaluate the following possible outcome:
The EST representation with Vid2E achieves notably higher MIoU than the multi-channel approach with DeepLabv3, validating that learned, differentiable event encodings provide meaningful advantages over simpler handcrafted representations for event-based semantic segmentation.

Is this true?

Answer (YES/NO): NO